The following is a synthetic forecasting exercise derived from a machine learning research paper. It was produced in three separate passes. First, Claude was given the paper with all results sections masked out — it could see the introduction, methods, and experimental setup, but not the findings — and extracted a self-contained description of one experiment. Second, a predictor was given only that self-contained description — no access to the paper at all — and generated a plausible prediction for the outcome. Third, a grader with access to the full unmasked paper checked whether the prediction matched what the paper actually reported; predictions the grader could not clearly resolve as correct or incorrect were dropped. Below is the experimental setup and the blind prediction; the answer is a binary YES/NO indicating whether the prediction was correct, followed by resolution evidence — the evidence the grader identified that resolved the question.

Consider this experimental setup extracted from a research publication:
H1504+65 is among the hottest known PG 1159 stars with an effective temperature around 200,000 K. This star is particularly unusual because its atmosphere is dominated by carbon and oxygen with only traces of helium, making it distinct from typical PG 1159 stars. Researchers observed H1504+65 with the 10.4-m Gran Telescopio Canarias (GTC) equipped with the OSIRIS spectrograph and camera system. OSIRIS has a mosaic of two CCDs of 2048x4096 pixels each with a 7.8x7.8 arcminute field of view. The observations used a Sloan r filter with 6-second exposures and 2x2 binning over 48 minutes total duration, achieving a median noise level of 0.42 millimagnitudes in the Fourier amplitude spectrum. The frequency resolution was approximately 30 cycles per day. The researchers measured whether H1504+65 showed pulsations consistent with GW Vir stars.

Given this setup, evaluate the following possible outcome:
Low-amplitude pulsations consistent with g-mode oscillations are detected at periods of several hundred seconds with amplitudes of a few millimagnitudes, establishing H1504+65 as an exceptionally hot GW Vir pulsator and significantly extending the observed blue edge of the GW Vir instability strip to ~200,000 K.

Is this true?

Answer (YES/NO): NO